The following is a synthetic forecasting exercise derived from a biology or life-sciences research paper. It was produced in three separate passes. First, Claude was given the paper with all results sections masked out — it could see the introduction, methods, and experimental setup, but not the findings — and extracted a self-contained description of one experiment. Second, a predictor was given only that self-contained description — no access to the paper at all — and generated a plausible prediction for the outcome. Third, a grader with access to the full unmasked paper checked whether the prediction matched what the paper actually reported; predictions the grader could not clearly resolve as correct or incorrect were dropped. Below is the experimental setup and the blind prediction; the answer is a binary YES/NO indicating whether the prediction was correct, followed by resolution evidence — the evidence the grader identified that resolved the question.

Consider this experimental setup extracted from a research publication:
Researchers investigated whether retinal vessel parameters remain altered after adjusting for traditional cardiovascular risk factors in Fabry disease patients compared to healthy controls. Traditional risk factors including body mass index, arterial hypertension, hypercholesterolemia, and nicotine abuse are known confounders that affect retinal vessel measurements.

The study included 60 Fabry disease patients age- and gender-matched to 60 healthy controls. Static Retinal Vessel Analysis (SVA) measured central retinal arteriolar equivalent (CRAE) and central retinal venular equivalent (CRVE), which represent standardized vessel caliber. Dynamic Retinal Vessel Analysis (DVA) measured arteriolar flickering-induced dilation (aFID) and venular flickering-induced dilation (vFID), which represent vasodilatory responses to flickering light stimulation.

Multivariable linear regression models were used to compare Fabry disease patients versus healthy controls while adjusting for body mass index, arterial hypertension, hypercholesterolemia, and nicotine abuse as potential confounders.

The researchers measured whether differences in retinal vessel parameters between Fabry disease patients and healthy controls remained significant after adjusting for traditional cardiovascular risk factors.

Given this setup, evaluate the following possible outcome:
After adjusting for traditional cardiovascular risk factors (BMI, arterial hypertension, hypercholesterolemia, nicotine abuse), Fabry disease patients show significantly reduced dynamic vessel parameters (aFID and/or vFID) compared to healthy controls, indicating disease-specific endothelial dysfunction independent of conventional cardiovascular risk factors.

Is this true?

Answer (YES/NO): YES